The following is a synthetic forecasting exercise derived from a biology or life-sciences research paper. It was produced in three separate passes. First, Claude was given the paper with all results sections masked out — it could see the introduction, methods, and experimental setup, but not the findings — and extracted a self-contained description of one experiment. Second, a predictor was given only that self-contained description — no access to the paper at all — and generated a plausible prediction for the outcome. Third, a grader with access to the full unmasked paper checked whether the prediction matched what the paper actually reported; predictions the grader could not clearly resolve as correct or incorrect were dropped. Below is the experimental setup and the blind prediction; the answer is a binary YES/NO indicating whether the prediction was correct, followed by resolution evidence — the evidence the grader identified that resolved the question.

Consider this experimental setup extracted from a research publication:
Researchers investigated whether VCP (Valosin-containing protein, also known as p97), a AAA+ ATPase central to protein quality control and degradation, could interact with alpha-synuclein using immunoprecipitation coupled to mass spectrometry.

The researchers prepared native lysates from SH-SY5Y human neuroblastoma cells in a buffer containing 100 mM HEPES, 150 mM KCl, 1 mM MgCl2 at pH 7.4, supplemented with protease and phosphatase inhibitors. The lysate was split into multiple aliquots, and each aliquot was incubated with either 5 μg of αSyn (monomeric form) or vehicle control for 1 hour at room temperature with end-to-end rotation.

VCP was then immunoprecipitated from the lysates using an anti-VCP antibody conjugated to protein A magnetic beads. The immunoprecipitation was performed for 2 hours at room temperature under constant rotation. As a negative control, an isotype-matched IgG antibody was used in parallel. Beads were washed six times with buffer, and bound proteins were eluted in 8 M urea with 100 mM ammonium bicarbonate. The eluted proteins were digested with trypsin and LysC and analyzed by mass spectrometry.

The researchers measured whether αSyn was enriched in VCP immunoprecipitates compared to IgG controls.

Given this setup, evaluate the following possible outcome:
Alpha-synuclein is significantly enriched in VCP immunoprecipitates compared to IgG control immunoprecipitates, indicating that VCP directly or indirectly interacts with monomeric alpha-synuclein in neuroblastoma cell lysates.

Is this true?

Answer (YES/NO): NO